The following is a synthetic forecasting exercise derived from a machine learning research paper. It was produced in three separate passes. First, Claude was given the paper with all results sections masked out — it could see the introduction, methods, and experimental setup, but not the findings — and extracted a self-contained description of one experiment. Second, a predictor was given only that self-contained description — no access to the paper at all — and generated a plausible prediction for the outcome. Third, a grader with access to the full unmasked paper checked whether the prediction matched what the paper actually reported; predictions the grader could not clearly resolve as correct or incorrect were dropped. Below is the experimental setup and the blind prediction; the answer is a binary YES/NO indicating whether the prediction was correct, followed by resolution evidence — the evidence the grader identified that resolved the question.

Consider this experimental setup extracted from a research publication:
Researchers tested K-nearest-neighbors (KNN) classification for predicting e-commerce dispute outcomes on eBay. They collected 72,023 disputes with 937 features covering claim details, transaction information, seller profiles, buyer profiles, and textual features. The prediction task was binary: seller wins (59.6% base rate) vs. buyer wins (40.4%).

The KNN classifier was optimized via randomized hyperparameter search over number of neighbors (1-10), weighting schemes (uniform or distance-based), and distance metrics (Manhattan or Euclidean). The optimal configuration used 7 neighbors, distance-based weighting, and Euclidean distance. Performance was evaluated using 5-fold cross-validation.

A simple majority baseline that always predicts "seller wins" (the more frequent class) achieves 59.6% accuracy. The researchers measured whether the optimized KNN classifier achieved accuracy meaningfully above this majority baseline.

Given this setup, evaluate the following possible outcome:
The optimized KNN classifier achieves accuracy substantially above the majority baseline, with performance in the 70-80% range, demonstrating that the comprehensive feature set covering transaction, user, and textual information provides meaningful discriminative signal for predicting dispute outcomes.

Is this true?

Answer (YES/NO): NO